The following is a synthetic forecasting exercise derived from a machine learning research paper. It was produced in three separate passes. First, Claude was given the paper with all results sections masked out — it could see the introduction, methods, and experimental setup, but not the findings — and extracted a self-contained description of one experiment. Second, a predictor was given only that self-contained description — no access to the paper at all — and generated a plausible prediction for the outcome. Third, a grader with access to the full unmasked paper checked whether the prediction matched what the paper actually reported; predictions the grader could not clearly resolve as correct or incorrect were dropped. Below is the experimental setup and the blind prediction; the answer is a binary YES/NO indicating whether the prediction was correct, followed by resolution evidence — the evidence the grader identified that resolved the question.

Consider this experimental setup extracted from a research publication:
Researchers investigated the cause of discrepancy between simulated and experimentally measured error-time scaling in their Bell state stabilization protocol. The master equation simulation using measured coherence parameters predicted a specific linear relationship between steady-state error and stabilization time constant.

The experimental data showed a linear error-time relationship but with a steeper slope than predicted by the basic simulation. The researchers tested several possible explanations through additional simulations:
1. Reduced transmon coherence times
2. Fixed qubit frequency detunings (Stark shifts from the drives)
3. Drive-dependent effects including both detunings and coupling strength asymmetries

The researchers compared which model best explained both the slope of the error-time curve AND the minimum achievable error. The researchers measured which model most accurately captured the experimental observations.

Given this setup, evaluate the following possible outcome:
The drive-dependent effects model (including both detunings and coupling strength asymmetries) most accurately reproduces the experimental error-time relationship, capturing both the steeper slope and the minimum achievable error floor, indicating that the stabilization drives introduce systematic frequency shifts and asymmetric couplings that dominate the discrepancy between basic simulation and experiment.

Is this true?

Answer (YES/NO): YES